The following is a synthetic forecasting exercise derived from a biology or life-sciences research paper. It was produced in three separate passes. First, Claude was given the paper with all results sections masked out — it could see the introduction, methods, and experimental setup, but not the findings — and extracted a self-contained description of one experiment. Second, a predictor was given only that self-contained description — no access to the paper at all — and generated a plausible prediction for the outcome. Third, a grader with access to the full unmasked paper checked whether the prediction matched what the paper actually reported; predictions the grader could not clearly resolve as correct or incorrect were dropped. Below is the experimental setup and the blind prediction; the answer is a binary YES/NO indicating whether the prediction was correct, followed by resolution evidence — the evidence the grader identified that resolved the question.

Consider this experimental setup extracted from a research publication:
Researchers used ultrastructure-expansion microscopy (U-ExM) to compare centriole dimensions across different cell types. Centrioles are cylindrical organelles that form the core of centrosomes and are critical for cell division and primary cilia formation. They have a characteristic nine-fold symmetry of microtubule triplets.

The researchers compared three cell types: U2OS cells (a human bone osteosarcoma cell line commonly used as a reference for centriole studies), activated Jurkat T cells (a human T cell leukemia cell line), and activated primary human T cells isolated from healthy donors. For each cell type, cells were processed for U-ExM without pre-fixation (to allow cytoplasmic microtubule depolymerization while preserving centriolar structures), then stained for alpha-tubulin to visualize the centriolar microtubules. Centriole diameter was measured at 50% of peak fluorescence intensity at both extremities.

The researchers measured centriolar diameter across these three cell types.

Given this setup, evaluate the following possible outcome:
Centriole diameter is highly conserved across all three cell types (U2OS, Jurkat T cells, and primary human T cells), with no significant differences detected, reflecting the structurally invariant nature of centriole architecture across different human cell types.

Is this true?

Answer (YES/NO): YES